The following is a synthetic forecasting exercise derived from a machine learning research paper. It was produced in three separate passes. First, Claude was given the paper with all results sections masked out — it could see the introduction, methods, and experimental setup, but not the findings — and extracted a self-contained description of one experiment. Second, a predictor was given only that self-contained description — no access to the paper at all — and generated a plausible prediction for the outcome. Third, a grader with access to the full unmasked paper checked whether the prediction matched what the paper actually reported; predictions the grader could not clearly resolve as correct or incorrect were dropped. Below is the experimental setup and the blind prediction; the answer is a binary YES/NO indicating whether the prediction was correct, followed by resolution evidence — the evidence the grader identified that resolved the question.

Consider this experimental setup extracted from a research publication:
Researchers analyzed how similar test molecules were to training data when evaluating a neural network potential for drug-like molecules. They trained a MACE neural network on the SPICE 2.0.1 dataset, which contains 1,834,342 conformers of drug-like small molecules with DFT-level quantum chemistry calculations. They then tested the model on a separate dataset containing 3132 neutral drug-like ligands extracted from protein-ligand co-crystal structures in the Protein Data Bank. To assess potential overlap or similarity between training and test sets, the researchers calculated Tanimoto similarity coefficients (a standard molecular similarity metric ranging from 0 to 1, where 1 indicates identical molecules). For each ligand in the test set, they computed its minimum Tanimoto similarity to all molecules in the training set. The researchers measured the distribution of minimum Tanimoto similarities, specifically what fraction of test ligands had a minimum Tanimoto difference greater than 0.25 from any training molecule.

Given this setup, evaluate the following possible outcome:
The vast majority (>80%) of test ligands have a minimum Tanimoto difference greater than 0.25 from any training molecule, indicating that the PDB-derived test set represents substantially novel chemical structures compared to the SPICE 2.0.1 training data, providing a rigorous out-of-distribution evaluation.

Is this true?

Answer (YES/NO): YES